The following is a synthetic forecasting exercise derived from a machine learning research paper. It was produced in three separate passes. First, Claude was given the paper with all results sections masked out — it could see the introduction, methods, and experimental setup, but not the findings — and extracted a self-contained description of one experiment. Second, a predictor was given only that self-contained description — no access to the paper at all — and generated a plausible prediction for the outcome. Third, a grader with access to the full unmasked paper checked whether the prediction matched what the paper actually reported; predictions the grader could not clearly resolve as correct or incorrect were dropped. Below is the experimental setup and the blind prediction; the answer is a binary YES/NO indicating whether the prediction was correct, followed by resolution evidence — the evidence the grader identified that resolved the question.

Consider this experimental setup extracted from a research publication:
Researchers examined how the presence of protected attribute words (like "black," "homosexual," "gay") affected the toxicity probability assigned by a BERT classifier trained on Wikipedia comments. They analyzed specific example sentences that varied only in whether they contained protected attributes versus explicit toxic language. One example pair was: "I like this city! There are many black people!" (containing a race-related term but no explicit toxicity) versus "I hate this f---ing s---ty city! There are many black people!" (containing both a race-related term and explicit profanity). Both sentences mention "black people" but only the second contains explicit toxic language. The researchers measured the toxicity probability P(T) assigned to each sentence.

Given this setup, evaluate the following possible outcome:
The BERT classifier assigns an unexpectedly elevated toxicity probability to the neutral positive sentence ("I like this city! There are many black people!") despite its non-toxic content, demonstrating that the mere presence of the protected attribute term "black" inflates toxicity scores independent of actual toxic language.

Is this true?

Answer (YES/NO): YES